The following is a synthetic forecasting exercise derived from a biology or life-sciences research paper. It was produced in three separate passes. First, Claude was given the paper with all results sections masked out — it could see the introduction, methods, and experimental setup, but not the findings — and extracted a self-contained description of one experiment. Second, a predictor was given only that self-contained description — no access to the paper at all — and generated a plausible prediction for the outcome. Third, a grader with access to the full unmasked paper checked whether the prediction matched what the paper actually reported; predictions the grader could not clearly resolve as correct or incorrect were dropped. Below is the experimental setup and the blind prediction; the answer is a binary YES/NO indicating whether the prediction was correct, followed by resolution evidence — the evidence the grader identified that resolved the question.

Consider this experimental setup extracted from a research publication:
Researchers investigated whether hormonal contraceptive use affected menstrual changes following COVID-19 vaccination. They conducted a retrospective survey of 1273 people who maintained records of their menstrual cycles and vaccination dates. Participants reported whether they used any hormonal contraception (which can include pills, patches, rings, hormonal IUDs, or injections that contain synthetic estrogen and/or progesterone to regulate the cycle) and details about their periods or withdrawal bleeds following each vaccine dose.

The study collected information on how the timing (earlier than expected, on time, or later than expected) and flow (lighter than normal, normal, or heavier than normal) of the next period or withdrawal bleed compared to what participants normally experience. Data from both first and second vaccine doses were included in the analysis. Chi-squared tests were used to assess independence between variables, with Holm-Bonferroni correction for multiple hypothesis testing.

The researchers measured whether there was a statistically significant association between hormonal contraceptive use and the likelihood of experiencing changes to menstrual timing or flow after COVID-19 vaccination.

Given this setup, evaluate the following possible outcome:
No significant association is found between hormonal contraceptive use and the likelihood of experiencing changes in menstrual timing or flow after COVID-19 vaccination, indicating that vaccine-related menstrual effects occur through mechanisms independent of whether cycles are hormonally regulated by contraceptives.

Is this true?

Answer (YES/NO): NO